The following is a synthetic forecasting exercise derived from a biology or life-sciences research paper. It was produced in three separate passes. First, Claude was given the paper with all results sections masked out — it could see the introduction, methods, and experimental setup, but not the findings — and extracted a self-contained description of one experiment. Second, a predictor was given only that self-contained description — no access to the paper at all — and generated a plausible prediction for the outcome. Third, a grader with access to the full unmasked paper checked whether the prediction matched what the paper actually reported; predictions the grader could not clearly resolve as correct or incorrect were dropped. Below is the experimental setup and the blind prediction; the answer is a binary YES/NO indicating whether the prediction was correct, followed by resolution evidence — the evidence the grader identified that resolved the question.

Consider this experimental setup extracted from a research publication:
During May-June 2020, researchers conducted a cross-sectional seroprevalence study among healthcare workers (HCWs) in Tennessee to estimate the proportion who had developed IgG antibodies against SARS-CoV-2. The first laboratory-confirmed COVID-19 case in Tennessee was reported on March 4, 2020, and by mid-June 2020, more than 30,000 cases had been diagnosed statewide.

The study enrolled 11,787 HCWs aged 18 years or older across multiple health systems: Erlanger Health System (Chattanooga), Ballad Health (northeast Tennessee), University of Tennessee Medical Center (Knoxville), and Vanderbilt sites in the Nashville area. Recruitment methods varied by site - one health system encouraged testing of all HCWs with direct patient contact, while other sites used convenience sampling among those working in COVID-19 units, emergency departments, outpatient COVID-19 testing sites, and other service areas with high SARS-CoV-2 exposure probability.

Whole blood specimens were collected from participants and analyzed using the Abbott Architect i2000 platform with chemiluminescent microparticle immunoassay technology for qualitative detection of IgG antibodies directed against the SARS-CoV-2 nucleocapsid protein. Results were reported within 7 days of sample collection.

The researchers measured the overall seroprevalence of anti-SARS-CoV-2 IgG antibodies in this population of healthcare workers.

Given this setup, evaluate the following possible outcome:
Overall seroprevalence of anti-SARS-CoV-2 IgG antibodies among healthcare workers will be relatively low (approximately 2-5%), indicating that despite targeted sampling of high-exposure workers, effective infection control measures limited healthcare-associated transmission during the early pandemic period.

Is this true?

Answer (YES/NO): NO